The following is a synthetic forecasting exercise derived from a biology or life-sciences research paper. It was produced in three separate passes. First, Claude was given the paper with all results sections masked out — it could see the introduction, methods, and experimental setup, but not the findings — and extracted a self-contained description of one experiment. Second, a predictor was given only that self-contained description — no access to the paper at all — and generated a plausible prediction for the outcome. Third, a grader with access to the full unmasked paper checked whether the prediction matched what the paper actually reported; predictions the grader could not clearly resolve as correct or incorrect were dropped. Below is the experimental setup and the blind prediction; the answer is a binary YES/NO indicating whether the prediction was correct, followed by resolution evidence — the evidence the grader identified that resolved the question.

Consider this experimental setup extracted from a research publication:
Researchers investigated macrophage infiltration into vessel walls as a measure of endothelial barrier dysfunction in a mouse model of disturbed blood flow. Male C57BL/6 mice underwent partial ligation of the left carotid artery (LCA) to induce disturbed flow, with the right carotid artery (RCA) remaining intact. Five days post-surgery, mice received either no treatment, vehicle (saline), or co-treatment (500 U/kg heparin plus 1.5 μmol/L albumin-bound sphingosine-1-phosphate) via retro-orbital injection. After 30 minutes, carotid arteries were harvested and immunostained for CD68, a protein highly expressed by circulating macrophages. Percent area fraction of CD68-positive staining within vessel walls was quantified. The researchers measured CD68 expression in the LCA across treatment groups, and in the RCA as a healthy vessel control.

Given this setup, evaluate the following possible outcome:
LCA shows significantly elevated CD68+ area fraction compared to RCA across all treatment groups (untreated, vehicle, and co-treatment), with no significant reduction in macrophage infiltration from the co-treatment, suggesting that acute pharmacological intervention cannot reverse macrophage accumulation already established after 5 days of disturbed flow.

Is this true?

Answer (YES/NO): NO